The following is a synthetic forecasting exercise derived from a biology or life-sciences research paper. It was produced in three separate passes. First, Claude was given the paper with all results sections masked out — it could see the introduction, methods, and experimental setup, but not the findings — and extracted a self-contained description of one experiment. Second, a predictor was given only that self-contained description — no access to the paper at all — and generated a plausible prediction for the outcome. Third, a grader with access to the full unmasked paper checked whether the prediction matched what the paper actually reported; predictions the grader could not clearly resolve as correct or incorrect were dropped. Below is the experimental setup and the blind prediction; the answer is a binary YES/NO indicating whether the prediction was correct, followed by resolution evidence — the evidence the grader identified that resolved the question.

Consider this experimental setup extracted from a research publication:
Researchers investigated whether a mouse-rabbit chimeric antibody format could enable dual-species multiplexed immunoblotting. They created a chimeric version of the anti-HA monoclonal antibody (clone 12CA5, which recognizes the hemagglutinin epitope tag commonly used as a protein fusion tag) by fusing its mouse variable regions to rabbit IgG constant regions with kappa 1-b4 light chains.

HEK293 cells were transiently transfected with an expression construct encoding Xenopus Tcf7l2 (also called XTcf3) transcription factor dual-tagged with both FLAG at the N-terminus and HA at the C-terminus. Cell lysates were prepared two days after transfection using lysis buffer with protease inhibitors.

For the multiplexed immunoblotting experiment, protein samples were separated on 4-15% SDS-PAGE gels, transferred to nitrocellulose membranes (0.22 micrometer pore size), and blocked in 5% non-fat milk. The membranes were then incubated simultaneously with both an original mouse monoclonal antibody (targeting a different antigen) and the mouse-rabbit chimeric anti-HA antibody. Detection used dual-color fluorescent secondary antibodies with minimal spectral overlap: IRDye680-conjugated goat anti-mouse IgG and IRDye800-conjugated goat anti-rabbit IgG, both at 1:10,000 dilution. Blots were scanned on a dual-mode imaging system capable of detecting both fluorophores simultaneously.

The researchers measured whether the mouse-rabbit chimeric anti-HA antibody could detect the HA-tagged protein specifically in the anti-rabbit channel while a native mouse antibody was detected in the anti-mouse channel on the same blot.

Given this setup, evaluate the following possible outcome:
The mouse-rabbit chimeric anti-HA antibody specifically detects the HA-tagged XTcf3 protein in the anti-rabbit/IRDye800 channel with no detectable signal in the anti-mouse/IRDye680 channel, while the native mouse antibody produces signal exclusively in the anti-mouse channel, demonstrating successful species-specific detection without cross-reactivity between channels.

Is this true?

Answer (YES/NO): YES